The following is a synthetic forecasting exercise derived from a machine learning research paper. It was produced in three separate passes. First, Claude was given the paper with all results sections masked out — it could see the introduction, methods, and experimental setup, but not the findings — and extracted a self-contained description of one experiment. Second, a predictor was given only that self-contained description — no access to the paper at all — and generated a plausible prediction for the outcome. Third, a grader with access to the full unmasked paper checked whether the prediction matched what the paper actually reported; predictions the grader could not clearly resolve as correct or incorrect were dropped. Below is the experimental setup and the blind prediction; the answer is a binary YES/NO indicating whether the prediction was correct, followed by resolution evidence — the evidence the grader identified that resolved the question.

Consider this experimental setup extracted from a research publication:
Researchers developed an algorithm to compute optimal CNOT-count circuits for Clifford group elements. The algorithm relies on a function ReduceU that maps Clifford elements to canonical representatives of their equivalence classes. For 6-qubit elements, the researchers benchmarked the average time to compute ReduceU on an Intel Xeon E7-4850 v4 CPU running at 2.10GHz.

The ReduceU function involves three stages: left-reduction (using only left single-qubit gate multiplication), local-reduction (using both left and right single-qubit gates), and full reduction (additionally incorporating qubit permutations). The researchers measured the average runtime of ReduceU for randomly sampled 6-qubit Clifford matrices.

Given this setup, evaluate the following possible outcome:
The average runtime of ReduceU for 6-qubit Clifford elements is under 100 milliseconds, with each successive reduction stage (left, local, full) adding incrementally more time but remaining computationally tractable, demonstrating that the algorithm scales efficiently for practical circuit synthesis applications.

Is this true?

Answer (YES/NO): NO